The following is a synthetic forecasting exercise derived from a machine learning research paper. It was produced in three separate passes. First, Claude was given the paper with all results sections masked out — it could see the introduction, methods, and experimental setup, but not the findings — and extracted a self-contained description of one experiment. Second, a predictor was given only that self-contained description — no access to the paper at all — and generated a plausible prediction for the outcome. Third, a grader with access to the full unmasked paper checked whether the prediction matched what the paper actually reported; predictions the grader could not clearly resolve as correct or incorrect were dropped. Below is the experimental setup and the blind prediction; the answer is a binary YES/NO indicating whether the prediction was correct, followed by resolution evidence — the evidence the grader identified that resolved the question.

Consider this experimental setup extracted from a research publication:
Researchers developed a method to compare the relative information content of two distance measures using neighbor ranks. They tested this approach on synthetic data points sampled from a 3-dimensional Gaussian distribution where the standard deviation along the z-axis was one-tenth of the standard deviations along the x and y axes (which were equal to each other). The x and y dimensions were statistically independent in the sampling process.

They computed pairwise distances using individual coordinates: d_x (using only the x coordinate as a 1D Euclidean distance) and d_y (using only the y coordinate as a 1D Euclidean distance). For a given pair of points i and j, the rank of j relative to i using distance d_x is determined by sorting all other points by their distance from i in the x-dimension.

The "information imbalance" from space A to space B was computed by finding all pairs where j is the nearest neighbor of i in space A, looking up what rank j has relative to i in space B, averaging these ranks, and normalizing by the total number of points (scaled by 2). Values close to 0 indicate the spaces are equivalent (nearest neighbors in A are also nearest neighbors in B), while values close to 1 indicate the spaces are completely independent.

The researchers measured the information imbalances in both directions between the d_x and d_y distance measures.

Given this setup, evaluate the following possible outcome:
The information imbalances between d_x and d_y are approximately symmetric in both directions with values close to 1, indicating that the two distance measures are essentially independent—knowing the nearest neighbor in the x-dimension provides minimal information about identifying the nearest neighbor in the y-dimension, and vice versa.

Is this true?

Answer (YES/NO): YES